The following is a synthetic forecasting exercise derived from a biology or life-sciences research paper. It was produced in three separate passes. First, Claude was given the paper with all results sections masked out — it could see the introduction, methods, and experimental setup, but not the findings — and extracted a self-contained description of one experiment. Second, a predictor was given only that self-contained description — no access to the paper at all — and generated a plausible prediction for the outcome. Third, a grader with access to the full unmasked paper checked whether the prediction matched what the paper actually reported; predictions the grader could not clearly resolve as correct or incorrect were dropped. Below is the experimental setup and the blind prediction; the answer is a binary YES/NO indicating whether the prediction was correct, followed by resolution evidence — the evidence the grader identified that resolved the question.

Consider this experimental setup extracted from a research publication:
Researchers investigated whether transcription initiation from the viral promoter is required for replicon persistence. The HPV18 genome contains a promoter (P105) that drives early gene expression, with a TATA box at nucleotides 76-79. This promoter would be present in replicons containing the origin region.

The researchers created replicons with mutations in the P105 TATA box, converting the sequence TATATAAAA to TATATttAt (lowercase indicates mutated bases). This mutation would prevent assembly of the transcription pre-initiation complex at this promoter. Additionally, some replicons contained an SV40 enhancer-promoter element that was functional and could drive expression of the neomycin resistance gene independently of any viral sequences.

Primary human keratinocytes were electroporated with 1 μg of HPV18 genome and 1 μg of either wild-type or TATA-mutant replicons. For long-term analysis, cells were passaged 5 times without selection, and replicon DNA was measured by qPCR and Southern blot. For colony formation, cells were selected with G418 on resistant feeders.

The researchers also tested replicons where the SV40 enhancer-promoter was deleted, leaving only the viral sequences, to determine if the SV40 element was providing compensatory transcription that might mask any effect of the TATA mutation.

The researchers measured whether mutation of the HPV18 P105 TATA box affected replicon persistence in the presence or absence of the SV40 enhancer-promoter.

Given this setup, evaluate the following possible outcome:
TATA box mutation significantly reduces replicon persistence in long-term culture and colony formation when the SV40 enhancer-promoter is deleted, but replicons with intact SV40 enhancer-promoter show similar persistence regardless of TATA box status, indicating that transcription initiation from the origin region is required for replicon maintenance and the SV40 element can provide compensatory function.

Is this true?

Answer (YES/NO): NO